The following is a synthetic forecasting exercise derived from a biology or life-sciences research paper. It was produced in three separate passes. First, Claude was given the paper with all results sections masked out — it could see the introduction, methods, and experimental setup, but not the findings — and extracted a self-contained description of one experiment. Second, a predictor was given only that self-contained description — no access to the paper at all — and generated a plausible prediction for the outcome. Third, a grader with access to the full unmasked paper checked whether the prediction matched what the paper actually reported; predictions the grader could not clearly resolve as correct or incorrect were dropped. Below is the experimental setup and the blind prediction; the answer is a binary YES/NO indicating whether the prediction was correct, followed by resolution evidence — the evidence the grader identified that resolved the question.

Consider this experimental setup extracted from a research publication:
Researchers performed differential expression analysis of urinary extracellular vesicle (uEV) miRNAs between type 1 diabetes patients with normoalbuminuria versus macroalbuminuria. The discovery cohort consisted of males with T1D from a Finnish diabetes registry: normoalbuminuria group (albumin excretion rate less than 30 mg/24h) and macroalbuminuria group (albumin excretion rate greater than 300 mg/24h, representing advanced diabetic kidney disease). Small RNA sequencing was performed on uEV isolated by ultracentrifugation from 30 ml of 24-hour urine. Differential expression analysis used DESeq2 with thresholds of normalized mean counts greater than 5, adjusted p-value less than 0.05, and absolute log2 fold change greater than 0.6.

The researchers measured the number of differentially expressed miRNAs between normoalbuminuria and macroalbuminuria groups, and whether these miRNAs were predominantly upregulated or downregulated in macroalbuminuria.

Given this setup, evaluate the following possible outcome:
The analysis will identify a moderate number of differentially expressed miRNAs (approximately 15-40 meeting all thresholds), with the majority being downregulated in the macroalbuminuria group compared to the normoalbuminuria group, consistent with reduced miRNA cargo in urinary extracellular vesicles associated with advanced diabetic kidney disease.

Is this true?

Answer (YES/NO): NO